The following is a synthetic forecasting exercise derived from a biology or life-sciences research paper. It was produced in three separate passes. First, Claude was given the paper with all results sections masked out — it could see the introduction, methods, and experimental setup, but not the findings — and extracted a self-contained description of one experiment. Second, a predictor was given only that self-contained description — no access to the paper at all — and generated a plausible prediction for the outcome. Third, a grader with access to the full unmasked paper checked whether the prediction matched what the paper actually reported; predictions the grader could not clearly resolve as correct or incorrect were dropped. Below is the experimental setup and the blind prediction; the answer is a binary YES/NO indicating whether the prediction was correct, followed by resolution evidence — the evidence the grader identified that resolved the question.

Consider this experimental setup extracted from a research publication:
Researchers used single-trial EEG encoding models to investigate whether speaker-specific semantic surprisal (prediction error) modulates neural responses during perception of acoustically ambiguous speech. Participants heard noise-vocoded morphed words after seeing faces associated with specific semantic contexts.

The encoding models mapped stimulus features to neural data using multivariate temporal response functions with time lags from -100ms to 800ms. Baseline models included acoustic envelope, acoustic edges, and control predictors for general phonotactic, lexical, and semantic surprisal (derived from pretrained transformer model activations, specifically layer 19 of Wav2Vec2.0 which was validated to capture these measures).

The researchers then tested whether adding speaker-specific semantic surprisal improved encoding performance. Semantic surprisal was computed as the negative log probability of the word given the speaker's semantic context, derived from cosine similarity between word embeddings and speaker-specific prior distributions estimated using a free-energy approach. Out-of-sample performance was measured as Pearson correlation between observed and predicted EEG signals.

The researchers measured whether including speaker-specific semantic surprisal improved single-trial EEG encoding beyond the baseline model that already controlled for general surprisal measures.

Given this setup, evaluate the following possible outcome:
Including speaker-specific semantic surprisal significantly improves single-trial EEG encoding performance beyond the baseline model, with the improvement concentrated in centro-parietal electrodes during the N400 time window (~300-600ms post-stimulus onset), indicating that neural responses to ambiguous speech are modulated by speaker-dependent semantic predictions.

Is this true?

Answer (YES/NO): NO